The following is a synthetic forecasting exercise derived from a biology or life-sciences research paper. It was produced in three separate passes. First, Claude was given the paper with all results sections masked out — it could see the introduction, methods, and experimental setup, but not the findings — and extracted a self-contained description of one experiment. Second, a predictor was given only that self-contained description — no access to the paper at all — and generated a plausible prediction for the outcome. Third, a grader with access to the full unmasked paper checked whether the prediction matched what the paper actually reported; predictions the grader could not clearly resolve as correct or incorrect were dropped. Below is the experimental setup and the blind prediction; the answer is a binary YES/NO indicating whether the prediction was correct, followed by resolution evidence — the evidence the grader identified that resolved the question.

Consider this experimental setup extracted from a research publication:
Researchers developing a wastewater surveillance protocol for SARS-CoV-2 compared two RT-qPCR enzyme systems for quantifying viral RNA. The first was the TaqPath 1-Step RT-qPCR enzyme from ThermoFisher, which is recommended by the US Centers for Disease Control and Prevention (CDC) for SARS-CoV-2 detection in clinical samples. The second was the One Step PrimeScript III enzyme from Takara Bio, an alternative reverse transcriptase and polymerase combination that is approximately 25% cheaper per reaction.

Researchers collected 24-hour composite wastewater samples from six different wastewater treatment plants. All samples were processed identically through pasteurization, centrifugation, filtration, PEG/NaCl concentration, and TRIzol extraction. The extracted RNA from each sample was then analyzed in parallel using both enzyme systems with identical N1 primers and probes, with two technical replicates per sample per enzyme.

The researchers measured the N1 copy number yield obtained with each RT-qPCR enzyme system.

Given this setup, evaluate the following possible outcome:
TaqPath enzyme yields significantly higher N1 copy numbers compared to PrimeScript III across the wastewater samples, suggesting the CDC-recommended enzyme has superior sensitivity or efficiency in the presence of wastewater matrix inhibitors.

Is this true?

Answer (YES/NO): NO